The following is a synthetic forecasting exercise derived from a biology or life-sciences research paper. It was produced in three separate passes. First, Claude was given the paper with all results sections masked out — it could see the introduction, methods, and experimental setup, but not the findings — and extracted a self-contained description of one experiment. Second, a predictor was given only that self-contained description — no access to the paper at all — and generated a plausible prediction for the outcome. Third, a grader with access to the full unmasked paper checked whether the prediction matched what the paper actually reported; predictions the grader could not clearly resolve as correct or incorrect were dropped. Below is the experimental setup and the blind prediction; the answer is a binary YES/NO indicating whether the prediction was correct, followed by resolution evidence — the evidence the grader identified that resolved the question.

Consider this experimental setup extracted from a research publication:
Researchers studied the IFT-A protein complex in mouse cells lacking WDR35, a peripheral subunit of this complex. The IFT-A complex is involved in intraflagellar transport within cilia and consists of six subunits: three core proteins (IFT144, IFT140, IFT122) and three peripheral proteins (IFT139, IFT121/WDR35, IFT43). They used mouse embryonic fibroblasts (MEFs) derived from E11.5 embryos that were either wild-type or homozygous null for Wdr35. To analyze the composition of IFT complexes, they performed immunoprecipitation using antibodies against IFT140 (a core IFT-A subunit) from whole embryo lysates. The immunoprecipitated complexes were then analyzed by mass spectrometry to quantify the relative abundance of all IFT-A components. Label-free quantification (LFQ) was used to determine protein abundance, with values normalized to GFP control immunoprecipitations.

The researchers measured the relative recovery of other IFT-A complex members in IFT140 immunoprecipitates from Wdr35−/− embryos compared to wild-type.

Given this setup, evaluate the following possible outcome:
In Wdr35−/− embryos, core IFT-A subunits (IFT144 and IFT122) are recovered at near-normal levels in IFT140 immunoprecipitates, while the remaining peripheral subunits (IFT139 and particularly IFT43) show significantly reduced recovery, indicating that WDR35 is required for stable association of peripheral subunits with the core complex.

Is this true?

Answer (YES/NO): NO